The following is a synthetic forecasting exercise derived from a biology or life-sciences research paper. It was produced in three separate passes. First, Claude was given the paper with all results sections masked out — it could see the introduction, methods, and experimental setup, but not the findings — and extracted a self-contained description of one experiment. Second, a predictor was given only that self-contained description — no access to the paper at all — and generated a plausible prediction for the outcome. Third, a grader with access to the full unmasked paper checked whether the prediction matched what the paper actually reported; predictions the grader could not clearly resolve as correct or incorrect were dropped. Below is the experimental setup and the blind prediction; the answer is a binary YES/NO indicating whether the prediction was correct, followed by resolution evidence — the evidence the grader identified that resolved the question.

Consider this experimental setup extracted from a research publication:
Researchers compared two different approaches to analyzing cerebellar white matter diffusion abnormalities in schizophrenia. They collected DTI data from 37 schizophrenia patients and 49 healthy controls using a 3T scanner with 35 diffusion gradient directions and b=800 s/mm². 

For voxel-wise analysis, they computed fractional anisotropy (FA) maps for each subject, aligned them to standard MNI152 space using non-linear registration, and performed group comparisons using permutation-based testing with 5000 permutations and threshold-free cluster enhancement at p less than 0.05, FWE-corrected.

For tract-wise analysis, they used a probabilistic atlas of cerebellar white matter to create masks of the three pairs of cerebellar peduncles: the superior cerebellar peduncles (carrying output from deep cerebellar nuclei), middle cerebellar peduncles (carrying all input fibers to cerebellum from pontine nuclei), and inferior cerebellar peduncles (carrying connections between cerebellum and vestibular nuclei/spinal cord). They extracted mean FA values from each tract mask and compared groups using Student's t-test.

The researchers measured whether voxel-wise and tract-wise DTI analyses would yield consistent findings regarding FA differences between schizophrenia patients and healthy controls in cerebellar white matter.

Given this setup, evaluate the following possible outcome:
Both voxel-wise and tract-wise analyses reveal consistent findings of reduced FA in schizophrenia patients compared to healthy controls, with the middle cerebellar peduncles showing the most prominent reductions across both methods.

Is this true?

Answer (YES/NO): NO